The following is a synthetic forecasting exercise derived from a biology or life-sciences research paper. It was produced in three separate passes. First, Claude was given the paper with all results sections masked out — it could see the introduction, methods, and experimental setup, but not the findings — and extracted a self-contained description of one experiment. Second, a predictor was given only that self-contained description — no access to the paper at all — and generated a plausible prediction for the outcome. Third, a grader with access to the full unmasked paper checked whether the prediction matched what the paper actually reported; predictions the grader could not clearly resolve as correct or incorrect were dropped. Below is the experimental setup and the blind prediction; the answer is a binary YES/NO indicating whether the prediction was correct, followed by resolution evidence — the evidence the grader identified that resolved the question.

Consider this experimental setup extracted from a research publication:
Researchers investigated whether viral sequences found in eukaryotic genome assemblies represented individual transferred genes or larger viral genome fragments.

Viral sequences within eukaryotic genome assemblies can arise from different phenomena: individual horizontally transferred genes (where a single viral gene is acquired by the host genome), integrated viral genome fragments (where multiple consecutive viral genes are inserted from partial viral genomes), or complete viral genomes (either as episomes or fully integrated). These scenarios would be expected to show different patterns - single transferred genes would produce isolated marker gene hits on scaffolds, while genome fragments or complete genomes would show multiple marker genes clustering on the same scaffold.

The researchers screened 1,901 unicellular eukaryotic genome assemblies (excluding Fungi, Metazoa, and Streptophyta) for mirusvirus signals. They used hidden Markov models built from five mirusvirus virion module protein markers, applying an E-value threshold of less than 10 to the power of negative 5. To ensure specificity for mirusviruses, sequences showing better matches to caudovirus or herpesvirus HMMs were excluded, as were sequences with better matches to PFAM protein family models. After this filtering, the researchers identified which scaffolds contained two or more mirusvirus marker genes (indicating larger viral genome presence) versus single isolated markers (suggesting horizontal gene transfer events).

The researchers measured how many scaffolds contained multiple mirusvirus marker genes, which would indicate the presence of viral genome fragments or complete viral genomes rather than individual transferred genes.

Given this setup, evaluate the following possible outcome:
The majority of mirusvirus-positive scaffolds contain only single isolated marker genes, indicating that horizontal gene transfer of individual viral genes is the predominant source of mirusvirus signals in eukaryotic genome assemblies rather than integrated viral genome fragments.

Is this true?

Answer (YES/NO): NO